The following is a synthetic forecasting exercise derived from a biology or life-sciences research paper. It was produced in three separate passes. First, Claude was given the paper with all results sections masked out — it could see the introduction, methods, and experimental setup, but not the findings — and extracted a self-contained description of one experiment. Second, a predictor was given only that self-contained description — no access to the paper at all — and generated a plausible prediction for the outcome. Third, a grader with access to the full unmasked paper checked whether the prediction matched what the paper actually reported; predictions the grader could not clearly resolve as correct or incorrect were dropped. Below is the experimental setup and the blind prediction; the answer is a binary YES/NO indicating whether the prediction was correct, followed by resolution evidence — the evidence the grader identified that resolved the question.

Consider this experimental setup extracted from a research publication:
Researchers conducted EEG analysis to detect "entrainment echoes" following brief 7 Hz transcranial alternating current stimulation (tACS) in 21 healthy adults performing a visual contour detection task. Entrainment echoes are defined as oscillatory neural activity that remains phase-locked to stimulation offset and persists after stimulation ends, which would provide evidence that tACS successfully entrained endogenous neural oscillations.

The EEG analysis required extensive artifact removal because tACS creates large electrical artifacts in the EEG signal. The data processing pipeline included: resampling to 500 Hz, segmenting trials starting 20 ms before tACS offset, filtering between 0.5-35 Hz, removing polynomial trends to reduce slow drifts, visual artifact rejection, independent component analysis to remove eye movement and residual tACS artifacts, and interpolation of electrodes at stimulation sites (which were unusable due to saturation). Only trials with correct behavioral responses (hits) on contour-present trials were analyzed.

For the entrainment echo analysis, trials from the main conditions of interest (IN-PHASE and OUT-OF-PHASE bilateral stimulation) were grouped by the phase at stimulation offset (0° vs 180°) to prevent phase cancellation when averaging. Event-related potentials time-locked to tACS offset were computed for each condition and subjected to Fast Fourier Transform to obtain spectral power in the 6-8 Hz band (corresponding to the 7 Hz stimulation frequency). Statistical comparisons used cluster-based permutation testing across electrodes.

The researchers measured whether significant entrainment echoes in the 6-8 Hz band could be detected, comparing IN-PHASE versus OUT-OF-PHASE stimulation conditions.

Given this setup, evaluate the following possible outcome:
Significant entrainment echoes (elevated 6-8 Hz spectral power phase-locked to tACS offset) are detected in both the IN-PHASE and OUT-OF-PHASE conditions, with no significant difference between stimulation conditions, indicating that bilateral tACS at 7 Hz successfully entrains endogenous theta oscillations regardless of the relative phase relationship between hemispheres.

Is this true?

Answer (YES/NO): NO